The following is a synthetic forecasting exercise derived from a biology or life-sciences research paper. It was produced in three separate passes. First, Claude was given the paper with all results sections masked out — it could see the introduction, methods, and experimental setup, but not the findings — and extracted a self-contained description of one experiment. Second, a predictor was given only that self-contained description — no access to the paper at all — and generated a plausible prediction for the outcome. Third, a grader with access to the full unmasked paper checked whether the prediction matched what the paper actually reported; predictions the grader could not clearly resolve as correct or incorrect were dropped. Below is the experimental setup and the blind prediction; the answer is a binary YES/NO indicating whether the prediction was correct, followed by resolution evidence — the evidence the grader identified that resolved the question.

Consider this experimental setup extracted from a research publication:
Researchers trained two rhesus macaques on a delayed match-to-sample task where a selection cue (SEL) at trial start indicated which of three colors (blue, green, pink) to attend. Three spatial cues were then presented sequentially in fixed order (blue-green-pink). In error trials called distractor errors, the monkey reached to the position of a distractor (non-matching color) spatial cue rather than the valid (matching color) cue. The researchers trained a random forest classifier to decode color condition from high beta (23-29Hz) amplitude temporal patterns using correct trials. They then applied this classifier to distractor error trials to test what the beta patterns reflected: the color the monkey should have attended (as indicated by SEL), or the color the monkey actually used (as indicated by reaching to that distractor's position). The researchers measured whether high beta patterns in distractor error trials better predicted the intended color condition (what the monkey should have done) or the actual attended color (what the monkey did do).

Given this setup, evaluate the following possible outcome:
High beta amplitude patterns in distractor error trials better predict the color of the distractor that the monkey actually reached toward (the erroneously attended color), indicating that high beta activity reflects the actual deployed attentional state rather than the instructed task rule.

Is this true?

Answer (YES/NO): YES